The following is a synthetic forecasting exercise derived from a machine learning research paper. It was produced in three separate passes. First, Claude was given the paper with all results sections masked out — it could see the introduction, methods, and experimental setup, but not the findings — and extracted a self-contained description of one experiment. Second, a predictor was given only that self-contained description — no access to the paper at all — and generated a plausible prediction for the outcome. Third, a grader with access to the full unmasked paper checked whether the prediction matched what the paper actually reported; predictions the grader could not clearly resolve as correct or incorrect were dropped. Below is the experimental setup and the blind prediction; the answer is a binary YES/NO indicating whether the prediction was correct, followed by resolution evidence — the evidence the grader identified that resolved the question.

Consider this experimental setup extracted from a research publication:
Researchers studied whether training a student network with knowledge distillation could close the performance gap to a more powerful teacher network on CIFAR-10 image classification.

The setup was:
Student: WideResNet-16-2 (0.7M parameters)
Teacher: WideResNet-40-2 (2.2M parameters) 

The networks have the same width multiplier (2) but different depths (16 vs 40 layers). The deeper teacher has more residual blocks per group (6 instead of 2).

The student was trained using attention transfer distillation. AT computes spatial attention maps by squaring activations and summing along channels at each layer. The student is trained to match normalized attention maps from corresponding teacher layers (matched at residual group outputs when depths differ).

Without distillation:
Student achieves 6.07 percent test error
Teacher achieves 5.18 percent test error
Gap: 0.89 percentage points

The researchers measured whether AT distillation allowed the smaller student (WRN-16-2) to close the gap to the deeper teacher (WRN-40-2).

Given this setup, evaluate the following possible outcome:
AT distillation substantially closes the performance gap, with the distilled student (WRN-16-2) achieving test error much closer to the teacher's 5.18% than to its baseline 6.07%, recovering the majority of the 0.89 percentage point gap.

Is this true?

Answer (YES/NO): NO